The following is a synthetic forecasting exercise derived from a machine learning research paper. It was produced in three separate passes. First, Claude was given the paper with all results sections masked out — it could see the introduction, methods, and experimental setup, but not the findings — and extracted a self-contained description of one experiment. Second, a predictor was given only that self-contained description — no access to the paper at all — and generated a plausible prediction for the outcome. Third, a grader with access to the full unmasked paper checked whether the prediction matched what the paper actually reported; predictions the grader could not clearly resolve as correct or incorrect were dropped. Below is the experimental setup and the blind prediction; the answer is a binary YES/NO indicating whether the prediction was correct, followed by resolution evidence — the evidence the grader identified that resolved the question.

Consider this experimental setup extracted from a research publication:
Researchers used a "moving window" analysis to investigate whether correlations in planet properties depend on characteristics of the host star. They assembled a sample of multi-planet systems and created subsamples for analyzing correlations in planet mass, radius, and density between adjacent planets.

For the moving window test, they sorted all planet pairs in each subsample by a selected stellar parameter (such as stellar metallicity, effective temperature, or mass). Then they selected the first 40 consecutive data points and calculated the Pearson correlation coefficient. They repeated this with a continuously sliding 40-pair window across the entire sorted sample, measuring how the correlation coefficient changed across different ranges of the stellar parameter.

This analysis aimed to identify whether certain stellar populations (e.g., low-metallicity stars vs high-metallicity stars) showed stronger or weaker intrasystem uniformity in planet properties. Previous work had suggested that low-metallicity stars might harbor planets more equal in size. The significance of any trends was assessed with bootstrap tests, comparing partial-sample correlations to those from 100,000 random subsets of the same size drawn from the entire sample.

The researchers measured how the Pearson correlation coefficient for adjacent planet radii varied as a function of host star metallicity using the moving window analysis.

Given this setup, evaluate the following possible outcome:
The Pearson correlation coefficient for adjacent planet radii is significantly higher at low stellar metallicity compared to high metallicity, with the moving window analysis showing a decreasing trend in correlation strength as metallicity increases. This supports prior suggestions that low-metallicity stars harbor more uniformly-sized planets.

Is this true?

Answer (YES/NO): NO